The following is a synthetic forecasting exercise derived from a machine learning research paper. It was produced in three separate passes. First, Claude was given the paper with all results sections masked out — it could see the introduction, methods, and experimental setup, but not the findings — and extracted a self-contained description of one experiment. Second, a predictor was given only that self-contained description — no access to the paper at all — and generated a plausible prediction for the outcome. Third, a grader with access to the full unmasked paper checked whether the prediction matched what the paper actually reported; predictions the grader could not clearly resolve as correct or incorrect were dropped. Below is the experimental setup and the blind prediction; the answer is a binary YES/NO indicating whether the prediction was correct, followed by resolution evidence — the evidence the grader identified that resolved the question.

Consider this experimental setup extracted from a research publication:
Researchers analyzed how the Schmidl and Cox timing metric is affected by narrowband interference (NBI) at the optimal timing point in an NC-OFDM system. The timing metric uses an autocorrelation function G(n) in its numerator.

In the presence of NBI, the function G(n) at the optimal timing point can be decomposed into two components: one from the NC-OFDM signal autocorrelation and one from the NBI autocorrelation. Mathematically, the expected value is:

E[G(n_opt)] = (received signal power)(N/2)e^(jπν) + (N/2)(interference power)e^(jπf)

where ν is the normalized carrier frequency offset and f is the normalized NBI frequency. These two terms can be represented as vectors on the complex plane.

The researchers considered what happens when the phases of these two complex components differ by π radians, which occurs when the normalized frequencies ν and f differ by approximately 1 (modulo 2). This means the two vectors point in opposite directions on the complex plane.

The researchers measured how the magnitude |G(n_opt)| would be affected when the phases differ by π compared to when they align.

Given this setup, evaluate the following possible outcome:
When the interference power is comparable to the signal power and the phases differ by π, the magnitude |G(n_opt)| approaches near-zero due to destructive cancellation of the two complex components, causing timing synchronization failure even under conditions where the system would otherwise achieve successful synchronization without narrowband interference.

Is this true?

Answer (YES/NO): NO